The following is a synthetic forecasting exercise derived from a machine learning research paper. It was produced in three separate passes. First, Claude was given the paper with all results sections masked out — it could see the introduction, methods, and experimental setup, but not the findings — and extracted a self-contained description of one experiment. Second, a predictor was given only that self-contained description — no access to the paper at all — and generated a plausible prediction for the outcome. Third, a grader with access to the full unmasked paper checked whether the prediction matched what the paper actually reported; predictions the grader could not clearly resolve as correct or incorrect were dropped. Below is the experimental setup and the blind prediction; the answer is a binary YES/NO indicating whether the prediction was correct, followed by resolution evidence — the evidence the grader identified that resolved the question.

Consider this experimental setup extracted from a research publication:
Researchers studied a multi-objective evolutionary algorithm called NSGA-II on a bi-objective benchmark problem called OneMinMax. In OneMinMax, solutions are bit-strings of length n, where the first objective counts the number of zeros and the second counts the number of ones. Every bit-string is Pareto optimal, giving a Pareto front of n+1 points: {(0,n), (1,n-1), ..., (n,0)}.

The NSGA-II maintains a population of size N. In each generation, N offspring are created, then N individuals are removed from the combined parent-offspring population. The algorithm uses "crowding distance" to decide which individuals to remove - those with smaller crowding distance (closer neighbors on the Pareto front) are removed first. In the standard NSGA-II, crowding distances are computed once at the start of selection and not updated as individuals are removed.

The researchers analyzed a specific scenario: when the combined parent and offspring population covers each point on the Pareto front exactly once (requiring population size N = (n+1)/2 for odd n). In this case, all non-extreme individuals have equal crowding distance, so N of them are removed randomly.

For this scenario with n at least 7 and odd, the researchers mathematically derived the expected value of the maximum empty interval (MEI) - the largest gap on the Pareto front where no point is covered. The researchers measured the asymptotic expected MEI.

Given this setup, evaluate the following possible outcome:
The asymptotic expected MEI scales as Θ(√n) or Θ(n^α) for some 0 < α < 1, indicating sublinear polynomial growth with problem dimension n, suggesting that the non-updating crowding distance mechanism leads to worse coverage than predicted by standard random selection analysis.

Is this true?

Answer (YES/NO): NO